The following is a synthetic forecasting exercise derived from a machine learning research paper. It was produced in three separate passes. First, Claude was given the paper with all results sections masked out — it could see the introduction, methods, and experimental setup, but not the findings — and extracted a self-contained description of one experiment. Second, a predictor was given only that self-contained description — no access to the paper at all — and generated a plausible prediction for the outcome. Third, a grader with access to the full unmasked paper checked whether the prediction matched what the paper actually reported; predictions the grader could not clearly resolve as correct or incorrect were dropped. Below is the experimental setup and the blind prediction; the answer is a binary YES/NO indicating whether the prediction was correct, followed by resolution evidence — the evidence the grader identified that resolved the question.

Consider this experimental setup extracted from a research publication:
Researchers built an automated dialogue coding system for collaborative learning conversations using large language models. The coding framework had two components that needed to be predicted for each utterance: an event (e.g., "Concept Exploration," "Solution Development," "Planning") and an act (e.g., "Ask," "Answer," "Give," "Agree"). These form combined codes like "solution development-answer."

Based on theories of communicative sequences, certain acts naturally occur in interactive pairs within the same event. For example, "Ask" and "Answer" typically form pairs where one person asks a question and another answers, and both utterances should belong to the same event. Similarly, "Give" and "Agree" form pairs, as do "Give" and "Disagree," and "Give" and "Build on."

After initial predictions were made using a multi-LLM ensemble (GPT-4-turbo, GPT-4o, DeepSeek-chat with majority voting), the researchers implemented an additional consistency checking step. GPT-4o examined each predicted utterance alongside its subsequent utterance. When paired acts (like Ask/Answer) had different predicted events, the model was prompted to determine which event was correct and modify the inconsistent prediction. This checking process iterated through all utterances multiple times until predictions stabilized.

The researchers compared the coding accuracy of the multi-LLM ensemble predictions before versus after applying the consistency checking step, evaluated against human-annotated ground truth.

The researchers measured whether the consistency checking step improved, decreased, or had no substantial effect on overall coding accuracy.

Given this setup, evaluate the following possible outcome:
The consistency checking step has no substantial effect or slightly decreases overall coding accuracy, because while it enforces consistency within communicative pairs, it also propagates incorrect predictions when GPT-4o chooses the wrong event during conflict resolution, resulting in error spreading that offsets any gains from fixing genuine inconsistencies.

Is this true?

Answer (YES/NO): NO